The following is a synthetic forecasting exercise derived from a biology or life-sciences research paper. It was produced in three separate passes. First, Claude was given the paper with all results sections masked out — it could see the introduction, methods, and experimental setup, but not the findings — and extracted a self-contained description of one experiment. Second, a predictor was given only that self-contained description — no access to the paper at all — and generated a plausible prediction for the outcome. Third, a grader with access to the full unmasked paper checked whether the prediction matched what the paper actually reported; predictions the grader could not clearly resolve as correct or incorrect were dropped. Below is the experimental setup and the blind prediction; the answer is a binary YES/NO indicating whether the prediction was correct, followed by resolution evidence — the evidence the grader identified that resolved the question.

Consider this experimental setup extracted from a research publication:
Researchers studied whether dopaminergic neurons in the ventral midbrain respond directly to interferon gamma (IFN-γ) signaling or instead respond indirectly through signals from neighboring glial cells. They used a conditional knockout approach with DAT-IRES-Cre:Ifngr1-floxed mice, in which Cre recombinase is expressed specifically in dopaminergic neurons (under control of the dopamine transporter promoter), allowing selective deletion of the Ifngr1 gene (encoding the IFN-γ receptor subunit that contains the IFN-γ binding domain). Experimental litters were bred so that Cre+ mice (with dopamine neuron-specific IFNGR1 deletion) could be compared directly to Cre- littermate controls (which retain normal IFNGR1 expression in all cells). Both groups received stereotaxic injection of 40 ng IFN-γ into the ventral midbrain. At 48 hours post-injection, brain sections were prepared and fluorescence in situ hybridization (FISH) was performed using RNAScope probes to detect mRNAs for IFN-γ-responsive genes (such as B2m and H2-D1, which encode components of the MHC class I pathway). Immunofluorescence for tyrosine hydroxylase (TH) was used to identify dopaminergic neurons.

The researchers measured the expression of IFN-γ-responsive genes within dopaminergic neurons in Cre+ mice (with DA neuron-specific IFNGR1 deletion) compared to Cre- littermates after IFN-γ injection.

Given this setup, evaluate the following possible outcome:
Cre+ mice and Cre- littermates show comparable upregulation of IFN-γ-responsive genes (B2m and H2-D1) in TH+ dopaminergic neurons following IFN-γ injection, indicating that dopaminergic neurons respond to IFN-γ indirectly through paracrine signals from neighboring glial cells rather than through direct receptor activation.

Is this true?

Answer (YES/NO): NO